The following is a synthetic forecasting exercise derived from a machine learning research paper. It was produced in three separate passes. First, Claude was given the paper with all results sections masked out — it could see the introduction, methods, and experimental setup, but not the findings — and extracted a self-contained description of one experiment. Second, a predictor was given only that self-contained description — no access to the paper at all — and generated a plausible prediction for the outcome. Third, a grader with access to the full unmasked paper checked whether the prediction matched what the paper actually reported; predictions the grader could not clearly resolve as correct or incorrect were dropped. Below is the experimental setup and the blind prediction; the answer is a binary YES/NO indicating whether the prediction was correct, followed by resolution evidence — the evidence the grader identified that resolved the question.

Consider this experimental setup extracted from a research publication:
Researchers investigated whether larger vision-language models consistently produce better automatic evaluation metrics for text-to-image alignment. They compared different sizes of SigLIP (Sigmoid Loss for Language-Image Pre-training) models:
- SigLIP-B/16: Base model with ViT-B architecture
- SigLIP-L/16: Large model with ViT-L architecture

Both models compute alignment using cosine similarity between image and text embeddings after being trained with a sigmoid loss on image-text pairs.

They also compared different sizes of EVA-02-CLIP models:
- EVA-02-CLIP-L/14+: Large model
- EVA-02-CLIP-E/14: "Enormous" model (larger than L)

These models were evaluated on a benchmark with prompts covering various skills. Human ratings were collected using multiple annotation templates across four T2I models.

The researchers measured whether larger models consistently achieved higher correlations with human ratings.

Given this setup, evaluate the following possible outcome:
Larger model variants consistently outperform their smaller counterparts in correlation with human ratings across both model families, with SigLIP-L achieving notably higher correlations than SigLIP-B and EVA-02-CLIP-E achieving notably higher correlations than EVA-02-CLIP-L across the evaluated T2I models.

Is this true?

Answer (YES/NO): NO